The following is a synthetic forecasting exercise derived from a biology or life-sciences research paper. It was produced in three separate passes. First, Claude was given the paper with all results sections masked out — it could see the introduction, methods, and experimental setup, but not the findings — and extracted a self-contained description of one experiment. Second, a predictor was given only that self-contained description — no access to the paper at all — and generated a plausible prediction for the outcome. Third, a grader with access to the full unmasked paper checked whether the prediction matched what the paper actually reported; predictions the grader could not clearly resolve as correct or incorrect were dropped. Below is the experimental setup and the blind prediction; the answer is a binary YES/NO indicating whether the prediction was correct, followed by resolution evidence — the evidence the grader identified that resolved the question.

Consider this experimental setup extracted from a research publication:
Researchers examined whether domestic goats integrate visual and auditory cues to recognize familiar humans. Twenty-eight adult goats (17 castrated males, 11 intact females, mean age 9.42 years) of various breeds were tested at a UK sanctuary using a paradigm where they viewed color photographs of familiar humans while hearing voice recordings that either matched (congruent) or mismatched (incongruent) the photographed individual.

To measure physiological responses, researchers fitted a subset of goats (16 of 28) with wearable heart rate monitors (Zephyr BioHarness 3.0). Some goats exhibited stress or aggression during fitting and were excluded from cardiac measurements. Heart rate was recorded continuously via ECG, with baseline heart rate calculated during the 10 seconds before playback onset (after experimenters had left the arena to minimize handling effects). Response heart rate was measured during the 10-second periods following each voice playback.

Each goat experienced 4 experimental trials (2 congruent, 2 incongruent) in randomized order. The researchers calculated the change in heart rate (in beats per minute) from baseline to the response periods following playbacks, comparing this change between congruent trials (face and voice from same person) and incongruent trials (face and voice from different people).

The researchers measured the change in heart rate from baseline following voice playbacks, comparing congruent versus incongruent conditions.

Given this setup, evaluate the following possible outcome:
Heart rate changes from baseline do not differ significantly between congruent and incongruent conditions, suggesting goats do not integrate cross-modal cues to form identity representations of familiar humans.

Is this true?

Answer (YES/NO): NO